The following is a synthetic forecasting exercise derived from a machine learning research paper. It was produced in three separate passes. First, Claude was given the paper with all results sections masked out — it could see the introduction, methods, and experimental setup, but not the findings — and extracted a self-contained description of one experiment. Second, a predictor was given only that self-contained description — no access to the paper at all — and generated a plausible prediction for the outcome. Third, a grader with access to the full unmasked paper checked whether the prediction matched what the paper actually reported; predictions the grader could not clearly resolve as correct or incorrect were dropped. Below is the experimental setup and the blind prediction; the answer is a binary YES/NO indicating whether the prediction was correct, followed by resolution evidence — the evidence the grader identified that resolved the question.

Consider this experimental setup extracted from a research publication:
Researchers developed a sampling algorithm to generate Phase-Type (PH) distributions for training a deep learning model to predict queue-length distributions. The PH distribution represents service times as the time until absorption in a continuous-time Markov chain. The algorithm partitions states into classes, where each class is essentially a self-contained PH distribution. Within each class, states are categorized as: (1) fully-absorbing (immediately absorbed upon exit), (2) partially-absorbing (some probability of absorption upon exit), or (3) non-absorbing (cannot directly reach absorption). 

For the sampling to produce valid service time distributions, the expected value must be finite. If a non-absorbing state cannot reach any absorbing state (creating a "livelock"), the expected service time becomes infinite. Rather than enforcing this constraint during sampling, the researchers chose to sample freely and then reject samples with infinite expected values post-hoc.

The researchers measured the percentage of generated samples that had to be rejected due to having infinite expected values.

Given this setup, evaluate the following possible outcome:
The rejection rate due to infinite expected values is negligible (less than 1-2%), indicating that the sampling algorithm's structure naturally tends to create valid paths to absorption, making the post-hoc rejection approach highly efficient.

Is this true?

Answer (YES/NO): NO